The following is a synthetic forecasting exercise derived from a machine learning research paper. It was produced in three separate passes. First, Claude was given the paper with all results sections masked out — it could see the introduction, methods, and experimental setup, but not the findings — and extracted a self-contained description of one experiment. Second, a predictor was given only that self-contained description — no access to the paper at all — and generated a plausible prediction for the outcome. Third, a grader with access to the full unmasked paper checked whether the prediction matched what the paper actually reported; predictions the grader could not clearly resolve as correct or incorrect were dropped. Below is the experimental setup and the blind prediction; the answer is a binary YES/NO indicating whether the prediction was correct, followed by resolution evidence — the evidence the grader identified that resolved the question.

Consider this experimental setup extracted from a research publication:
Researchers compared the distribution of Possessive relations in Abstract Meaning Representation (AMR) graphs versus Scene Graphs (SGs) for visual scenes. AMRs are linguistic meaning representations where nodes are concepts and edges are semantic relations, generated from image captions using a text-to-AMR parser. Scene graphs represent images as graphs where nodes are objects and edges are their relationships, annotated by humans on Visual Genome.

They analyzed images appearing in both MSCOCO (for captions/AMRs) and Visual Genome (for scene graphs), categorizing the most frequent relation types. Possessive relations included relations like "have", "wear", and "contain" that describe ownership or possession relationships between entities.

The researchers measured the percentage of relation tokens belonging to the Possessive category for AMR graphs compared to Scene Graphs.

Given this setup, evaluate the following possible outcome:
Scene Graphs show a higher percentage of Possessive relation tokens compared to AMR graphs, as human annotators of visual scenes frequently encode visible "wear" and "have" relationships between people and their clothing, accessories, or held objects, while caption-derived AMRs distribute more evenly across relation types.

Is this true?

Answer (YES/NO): YES